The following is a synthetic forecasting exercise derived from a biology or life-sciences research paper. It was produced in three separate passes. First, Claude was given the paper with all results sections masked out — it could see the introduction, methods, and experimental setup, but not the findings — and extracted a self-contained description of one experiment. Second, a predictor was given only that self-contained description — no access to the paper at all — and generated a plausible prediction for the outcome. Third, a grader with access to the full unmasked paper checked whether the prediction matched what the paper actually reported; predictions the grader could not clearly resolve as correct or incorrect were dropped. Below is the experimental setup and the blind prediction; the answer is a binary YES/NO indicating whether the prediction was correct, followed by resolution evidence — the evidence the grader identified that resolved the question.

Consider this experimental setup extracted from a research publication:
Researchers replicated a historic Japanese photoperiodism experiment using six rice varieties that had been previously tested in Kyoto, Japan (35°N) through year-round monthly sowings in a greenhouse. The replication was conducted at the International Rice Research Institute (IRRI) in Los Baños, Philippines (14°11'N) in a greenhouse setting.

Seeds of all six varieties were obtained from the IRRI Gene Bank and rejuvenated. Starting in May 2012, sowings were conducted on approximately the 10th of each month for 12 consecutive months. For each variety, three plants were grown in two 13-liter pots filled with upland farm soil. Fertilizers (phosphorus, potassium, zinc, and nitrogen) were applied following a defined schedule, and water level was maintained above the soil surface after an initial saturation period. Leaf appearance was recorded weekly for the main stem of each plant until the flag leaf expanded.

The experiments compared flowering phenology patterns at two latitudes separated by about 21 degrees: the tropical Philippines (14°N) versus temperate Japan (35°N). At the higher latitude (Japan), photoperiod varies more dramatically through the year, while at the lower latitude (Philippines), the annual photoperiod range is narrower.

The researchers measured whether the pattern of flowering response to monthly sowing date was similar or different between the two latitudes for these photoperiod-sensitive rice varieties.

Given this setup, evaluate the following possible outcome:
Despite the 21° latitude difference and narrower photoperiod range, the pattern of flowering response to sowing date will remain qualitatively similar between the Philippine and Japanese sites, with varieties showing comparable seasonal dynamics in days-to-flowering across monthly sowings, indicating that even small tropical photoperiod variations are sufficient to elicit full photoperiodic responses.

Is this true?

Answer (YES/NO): NO